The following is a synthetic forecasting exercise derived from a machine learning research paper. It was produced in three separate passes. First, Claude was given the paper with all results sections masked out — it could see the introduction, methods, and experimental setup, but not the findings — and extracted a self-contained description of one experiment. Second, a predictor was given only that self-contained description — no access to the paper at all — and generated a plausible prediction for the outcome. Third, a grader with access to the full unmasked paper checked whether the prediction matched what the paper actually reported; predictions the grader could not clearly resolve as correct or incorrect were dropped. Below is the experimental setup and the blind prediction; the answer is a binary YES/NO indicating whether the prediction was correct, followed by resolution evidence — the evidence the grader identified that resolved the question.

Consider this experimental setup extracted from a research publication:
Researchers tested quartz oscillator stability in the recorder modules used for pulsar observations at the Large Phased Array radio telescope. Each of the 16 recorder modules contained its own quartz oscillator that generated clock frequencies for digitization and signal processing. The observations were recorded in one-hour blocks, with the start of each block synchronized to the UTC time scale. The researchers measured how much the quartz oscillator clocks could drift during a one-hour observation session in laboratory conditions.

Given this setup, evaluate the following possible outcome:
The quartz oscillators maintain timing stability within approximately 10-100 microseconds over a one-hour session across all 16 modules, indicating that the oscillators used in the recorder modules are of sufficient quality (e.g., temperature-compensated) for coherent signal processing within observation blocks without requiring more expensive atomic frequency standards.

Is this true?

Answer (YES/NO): NO